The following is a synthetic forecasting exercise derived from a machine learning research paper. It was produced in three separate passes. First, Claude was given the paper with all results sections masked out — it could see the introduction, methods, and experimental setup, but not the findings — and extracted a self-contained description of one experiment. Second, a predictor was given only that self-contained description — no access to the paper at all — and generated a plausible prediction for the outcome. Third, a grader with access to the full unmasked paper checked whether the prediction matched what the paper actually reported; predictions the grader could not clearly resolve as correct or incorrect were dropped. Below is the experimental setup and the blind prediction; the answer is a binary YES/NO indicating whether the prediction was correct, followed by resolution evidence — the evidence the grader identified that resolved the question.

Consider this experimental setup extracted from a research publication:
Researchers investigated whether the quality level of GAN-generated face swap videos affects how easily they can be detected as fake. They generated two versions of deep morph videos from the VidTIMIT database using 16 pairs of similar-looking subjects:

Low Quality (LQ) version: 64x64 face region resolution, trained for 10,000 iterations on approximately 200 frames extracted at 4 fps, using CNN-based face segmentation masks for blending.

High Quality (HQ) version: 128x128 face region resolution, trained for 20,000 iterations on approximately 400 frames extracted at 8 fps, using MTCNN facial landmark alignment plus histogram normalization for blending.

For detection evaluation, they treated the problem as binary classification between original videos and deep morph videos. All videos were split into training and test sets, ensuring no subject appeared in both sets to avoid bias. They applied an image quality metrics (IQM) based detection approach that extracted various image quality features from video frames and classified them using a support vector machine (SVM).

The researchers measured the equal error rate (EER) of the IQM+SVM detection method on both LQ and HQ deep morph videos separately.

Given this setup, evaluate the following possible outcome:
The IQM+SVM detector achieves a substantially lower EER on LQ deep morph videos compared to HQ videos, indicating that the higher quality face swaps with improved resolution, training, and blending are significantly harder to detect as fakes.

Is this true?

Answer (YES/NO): YES